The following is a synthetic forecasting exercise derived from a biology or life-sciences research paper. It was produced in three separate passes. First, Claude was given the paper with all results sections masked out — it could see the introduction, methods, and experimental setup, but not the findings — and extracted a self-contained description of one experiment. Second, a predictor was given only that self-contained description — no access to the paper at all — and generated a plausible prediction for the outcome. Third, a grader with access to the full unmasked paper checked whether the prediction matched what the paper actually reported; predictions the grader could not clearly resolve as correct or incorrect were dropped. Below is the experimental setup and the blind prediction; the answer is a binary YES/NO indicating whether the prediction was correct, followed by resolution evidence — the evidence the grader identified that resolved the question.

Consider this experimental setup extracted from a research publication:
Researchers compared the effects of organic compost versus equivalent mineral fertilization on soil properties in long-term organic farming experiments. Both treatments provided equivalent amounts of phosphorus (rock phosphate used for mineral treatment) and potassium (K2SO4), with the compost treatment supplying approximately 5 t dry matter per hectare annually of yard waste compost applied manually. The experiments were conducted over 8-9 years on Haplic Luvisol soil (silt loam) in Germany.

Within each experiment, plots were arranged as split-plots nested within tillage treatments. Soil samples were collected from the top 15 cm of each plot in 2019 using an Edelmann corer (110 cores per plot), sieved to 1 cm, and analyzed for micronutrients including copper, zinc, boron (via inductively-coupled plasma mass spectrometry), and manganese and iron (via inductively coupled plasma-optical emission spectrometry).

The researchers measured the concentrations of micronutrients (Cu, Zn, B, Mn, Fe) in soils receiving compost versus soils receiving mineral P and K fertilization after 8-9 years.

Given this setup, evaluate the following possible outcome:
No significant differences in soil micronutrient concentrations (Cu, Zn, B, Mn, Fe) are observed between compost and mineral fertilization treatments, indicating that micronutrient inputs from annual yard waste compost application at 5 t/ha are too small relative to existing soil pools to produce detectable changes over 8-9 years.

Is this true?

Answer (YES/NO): YES